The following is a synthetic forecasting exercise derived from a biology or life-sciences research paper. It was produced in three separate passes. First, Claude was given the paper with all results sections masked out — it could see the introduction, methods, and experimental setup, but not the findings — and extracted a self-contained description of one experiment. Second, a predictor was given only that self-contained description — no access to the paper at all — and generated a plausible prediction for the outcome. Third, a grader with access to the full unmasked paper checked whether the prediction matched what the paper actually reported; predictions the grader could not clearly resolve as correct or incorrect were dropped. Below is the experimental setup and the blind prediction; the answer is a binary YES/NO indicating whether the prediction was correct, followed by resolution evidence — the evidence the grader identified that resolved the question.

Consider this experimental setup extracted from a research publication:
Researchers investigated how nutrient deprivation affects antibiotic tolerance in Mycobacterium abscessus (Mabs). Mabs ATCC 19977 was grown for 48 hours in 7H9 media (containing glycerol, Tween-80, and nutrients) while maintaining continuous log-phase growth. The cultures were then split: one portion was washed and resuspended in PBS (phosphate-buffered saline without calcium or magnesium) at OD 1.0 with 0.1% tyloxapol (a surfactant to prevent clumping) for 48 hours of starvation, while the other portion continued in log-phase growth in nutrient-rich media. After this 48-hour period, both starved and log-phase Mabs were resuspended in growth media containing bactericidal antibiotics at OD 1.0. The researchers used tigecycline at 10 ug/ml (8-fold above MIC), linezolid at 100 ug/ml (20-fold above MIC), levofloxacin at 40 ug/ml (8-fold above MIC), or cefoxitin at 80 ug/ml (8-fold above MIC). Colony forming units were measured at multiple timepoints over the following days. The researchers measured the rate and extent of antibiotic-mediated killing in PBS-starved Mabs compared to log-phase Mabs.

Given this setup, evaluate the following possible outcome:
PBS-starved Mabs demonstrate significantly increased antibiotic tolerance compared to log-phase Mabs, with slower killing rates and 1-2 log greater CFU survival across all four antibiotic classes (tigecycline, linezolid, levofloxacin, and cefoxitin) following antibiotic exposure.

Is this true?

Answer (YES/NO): NO